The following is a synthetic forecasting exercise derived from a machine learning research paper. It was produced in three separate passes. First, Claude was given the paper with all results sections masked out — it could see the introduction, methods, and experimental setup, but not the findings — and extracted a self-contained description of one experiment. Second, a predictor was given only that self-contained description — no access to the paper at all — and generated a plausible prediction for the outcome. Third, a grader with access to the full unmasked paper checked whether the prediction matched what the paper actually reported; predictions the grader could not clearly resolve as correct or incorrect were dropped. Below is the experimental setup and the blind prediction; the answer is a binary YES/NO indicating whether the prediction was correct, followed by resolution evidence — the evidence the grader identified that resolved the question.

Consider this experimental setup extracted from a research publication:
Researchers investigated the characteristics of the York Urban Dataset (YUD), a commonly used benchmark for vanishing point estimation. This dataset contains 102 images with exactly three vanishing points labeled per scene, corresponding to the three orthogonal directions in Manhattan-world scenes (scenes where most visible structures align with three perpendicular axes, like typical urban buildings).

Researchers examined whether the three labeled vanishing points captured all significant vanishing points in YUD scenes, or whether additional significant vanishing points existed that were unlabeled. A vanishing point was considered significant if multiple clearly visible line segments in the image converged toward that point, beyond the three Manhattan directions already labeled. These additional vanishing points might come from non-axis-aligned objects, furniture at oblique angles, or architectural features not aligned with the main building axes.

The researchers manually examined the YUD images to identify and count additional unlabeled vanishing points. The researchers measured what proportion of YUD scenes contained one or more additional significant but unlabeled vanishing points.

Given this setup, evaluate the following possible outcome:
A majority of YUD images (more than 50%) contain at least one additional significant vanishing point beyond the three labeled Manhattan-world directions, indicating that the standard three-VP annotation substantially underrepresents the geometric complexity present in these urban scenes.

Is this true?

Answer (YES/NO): NO